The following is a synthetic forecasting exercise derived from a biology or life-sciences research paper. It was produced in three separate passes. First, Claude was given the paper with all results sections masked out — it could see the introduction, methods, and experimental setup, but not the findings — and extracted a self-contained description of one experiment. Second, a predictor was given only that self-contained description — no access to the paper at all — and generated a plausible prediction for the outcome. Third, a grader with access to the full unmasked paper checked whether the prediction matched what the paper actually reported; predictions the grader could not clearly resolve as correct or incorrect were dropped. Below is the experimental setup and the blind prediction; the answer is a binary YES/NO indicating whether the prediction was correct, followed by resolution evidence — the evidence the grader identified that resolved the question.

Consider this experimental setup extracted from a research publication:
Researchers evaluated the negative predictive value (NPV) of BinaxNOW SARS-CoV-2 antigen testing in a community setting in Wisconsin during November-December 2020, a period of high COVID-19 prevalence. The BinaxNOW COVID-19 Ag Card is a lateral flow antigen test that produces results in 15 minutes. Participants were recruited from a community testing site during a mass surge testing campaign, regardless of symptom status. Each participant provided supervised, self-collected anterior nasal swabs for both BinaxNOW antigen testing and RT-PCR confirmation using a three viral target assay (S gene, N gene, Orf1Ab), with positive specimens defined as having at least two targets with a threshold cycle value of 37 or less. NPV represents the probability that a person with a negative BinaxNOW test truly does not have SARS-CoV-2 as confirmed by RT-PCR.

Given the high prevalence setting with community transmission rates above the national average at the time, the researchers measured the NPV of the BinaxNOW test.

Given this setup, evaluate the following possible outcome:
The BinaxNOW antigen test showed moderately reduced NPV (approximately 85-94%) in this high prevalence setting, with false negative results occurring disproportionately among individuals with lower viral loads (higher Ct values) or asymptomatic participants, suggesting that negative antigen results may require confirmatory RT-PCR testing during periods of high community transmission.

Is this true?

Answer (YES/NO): NO